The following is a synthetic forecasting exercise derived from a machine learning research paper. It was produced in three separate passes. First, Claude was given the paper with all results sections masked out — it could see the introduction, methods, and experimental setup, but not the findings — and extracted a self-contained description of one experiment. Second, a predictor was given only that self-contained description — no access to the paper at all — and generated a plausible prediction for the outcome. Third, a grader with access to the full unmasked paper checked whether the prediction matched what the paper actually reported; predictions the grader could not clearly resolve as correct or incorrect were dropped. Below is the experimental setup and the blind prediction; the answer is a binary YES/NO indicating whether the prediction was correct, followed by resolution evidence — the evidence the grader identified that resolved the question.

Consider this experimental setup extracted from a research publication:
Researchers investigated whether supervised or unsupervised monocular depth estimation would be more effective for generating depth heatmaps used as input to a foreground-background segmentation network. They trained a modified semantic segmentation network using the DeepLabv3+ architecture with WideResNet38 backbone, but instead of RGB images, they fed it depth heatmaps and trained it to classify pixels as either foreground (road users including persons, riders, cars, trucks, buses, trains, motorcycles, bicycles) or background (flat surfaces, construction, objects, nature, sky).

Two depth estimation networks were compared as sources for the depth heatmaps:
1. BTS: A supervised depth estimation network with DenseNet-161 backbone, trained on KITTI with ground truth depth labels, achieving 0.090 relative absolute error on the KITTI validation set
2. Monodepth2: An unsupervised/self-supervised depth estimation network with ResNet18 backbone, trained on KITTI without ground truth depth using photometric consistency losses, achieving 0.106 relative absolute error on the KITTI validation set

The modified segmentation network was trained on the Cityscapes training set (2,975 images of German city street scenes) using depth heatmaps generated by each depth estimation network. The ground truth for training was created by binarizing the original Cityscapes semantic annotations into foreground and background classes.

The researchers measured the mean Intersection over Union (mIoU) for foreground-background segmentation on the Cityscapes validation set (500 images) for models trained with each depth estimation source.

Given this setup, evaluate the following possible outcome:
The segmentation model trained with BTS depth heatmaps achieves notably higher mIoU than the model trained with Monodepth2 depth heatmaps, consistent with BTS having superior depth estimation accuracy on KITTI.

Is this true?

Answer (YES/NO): YES